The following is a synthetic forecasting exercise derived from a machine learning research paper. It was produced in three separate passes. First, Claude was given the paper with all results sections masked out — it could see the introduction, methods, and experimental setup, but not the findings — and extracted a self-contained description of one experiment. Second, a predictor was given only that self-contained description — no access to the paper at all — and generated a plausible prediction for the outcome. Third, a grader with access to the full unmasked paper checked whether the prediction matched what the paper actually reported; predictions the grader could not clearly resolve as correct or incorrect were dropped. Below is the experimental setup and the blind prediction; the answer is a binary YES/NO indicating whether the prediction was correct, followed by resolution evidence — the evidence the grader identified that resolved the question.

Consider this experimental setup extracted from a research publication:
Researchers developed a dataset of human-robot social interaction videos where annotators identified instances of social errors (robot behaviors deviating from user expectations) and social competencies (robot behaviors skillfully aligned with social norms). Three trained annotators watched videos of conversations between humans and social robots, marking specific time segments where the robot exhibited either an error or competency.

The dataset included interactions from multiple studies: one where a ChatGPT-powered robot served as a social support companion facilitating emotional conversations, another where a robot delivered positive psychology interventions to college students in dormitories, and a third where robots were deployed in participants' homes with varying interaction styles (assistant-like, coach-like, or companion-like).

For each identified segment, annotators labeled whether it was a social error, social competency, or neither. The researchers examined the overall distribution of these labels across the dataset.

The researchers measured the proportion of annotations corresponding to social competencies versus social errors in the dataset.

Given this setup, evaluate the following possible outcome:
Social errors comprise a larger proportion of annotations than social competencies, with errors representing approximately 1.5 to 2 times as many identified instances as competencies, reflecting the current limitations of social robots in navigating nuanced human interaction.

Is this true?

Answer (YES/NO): NO